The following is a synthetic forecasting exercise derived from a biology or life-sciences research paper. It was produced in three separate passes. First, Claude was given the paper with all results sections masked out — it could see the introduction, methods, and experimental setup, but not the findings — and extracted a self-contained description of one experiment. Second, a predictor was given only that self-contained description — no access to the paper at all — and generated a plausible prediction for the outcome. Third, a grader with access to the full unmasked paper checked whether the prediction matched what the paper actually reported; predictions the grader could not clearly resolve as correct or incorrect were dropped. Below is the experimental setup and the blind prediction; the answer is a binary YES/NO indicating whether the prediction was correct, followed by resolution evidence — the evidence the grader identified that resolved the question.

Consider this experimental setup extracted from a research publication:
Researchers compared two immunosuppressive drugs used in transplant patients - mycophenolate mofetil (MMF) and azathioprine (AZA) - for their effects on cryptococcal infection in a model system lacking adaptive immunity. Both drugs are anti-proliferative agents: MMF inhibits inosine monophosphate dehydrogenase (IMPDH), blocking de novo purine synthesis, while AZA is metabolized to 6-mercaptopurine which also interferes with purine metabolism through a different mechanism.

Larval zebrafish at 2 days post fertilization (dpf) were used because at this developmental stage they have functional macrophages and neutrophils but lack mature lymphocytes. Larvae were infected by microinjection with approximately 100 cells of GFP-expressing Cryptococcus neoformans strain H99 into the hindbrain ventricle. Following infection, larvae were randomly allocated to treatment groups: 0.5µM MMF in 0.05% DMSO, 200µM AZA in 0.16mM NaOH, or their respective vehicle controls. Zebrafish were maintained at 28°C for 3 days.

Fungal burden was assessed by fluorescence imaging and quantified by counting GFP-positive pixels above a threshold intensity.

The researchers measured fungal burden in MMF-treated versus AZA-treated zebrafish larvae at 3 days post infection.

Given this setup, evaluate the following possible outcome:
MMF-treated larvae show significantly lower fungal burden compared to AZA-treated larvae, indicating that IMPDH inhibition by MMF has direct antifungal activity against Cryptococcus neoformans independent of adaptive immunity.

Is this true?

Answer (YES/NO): NO